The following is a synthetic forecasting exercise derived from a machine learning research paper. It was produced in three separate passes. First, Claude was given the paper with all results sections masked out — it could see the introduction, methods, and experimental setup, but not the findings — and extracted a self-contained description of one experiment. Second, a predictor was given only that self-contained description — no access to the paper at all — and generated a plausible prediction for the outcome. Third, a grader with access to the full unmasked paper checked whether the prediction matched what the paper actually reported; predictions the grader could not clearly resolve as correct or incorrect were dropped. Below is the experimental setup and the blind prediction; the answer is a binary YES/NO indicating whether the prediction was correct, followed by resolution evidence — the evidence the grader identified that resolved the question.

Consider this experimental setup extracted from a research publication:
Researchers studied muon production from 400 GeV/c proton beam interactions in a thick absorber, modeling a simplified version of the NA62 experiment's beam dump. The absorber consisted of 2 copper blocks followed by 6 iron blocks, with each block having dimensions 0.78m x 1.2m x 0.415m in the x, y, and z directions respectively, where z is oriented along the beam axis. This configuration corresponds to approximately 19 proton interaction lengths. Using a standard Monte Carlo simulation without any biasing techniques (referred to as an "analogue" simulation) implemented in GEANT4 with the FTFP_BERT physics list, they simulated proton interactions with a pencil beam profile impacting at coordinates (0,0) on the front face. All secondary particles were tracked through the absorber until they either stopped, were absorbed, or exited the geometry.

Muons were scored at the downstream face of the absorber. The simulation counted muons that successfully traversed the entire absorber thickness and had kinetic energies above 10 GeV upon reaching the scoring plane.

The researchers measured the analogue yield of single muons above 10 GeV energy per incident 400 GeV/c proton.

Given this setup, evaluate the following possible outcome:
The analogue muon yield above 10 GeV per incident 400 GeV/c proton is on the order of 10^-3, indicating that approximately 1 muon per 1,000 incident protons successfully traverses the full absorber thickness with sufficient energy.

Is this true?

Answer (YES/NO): NO